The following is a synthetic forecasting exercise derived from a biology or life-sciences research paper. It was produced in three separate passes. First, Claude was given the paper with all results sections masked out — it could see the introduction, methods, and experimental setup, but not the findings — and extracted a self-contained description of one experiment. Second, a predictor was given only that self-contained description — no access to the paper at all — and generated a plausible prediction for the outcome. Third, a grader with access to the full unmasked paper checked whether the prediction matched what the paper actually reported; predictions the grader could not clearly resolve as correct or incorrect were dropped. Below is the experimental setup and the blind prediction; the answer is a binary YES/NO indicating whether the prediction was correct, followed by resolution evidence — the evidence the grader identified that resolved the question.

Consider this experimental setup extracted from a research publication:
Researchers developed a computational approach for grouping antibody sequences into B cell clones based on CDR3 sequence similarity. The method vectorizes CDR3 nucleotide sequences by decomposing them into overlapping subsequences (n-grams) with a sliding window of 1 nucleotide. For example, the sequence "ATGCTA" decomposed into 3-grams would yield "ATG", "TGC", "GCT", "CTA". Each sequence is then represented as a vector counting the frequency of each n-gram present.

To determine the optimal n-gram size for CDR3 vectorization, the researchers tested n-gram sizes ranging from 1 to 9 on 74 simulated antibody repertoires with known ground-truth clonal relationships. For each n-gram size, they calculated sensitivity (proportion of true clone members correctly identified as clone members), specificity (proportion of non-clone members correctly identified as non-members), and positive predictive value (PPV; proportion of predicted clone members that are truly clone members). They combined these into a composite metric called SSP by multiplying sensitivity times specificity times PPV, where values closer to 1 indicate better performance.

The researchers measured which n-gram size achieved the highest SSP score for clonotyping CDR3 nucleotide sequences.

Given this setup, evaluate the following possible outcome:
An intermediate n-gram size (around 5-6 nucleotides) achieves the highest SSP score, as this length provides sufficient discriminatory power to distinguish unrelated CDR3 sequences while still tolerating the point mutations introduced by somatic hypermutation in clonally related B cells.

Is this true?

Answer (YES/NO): NO